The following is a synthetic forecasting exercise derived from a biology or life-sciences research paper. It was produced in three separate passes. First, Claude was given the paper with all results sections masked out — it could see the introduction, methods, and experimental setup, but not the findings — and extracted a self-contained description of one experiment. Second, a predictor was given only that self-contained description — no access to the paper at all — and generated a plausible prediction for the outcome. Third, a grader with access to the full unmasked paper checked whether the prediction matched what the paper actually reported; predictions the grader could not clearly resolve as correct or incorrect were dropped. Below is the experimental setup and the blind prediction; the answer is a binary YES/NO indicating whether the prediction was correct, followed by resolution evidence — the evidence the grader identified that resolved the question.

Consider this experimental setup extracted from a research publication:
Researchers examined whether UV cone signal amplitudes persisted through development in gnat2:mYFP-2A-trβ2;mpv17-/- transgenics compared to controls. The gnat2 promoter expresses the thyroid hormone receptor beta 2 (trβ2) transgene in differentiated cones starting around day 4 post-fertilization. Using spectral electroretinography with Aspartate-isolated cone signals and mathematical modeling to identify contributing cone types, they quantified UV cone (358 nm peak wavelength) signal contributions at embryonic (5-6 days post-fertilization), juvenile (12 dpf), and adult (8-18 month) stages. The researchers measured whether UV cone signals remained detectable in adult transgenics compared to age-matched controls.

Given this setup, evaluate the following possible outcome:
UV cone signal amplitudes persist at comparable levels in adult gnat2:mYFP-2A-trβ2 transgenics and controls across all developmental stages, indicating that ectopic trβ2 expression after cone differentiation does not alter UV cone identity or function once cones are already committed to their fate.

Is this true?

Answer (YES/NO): NO